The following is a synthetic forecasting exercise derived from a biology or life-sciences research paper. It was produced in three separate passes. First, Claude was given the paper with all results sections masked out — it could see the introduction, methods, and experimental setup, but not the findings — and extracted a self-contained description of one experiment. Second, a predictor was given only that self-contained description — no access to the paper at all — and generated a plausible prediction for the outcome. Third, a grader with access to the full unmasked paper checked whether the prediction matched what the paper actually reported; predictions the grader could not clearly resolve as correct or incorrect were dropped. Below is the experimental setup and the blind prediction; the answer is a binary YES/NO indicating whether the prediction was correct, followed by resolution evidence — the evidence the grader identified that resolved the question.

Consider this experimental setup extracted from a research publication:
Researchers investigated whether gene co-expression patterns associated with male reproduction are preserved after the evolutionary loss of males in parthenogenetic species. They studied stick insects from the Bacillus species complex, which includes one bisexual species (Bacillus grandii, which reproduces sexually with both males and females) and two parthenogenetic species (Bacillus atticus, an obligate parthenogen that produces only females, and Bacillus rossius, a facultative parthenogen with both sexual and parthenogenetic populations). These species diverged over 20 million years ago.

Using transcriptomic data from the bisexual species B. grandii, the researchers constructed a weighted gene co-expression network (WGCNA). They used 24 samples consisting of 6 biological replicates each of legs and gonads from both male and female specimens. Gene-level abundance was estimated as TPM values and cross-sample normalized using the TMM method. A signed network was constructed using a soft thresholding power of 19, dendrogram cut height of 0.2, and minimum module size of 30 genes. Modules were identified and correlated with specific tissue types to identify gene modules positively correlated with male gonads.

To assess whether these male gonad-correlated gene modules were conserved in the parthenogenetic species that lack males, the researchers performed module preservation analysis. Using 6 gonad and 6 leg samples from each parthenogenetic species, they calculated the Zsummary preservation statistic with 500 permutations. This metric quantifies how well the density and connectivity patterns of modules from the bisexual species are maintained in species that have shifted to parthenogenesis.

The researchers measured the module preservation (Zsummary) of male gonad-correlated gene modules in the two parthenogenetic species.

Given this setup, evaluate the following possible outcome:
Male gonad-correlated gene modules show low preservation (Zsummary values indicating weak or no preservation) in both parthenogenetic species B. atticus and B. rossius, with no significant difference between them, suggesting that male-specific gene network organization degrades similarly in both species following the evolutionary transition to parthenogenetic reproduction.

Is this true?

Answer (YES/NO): NO